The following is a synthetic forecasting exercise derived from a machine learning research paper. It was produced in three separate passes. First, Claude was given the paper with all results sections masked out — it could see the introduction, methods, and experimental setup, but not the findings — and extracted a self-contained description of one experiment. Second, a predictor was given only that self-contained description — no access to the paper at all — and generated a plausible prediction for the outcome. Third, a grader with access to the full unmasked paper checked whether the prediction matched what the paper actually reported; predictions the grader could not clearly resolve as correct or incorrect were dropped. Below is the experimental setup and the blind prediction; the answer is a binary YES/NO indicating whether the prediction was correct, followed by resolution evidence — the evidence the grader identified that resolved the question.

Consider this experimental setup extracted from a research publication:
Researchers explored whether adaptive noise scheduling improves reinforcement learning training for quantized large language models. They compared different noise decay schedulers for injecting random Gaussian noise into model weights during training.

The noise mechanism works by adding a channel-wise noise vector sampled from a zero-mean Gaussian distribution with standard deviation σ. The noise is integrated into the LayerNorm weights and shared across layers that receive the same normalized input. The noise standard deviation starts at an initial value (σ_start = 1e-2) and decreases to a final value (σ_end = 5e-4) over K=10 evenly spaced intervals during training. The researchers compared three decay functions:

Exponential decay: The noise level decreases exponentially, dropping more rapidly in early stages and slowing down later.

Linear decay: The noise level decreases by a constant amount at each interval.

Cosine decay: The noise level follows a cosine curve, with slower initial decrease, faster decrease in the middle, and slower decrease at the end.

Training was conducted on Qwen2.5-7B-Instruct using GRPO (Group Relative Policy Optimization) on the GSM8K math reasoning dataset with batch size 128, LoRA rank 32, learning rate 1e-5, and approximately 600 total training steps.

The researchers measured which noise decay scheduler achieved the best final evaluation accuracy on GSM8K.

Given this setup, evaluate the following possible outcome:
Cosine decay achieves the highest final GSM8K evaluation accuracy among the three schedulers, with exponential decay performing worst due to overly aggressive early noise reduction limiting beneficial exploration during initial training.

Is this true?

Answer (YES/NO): NO